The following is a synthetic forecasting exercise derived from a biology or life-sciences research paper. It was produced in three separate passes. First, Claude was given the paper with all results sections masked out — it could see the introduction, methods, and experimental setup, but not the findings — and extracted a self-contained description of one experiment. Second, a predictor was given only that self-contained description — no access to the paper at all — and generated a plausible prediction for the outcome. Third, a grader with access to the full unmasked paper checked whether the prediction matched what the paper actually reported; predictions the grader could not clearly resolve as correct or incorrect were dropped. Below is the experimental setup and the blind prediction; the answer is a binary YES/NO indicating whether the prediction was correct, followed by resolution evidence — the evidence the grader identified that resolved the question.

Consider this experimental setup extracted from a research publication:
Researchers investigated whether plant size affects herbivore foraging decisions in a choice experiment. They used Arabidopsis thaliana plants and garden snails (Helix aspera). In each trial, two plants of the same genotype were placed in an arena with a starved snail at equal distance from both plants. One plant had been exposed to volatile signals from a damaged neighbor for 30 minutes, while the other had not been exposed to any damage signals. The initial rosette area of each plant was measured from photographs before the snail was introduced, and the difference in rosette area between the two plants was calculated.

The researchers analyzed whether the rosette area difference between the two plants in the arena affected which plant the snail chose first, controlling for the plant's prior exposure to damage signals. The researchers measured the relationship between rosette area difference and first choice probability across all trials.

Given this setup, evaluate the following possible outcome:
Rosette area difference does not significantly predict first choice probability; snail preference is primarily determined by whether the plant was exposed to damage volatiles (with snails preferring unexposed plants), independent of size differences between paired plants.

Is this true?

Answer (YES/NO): NO